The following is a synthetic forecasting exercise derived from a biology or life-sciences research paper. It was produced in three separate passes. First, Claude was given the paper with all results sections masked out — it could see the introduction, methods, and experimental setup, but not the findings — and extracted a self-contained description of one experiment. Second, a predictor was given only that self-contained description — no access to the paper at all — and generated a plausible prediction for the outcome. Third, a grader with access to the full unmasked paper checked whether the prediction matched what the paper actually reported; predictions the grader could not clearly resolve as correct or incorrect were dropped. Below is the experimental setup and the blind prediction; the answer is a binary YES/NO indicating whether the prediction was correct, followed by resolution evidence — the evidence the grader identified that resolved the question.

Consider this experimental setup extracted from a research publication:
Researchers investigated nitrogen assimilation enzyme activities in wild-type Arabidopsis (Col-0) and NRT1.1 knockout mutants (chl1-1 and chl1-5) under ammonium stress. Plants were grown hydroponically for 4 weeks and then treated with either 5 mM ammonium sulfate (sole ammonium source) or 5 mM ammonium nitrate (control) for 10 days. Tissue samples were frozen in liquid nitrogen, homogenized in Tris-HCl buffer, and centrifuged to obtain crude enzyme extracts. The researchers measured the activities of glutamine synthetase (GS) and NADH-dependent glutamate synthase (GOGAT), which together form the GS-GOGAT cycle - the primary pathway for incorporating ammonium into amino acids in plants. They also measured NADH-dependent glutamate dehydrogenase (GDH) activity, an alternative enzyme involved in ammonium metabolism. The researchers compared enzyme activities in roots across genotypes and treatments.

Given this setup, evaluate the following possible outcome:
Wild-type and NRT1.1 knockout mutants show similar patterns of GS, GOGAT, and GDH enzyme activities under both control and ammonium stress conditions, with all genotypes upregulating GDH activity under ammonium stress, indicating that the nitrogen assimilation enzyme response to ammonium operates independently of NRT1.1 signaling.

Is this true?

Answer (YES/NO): NO